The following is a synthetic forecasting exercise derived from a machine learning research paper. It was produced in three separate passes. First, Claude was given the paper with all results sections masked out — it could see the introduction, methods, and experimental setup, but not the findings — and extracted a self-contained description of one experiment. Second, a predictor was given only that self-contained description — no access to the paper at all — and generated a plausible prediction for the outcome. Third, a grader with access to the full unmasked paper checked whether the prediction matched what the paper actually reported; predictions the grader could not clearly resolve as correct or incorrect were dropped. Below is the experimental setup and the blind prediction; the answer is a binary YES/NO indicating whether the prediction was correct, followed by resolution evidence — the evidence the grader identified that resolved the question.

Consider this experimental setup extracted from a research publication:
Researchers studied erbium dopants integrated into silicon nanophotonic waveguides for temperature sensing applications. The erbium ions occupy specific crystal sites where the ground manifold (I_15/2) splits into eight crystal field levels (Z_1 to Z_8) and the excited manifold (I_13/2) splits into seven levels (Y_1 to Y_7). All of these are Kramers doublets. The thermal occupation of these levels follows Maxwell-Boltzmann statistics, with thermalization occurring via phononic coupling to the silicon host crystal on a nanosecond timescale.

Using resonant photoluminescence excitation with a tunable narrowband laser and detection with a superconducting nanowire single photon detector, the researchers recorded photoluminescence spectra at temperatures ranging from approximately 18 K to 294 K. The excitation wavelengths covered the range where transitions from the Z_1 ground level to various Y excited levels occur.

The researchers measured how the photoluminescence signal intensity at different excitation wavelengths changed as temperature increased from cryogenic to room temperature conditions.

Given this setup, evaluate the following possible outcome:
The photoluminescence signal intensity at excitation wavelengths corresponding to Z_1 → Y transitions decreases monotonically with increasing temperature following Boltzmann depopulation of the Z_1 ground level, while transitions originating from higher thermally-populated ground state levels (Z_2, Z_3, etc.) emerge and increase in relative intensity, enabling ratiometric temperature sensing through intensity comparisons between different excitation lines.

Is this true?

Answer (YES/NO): NO